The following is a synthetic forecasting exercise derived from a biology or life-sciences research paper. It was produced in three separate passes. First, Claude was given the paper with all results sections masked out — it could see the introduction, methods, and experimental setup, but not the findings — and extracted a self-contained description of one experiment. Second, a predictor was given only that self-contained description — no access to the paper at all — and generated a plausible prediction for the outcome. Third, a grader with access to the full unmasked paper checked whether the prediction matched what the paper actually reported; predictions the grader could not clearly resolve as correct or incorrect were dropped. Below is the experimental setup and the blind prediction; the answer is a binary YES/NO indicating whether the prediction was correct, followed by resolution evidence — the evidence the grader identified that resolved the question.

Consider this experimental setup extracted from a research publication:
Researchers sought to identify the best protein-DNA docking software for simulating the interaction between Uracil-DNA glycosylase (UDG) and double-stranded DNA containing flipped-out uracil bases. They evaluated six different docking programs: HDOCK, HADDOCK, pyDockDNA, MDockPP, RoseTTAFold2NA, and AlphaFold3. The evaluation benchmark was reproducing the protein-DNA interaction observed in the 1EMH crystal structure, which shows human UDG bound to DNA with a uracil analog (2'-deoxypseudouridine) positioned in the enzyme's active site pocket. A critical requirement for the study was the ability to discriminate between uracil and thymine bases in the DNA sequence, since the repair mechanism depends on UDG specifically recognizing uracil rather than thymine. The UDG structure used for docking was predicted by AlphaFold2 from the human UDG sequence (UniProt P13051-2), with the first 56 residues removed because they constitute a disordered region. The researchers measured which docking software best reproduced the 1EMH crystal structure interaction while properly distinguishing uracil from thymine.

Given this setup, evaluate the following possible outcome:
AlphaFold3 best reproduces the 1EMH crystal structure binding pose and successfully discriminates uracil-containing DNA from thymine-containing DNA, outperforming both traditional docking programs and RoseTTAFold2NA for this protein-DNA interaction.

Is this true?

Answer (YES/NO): NO